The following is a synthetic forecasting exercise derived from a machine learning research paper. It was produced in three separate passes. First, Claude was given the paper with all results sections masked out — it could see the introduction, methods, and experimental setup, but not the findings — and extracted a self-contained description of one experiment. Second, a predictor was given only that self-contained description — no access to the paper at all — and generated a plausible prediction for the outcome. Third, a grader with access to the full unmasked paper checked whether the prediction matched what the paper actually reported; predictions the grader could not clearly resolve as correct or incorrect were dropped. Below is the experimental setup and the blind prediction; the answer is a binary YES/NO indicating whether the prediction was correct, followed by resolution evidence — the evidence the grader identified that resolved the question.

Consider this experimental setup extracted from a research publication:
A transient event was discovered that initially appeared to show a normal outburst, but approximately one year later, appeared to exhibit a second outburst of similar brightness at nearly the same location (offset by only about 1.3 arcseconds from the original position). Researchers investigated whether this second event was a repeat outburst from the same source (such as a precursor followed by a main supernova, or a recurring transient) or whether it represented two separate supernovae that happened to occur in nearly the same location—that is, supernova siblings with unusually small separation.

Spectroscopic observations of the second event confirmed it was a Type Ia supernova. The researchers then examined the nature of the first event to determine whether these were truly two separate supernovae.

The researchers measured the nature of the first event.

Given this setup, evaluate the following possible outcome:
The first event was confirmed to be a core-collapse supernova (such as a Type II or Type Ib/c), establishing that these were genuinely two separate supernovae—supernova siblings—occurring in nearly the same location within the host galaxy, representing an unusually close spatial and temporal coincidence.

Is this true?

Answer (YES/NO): NO